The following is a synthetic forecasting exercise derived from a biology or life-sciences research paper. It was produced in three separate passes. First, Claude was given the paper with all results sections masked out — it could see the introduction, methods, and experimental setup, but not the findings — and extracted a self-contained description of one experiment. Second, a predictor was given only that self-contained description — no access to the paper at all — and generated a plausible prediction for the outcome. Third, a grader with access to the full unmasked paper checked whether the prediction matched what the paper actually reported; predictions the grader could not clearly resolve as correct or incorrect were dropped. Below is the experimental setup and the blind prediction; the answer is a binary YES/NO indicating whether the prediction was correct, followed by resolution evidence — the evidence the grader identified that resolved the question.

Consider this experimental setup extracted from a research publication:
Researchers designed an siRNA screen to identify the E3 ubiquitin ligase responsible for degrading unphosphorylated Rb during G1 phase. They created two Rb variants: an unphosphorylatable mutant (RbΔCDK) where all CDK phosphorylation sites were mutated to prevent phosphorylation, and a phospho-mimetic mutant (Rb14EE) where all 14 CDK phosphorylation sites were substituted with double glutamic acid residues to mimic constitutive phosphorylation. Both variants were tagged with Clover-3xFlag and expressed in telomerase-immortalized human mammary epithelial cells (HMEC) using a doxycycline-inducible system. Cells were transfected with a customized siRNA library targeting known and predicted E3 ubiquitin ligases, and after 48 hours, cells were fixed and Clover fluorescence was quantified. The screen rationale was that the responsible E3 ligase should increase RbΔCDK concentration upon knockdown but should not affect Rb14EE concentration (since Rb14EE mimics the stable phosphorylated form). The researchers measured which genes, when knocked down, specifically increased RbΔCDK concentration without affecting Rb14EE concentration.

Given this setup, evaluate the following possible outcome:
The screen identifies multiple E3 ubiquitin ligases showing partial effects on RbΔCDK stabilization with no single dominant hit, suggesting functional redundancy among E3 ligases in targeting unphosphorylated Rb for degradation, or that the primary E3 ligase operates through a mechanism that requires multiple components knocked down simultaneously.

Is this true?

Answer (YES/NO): NO